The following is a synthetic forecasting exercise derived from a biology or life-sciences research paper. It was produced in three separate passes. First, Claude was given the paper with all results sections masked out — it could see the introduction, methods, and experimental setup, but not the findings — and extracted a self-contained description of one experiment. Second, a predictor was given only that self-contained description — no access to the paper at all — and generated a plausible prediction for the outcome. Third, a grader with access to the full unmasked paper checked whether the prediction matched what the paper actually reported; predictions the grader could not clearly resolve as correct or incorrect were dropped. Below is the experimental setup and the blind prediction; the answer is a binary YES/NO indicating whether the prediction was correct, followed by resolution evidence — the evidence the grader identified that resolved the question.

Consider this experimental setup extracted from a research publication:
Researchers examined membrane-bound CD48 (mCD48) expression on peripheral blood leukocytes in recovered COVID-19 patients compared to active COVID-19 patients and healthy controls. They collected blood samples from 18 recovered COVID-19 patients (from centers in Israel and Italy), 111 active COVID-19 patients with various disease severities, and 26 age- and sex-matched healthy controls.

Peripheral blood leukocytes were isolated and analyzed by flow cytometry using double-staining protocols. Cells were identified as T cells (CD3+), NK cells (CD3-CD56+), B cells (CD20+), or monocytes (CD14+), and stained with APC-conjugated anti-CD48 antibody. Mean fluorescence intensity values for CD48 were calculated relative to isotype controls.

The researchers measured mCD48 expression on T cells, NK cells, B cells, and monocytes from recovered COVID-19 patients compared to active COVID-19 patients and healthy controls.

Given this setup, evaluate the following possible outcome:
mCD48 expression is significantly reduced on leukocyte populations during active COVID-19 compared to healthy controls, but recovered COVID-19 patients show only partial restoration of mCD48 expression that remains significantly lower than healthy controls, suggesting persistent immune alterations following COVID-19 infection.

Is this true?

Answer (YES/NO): NO